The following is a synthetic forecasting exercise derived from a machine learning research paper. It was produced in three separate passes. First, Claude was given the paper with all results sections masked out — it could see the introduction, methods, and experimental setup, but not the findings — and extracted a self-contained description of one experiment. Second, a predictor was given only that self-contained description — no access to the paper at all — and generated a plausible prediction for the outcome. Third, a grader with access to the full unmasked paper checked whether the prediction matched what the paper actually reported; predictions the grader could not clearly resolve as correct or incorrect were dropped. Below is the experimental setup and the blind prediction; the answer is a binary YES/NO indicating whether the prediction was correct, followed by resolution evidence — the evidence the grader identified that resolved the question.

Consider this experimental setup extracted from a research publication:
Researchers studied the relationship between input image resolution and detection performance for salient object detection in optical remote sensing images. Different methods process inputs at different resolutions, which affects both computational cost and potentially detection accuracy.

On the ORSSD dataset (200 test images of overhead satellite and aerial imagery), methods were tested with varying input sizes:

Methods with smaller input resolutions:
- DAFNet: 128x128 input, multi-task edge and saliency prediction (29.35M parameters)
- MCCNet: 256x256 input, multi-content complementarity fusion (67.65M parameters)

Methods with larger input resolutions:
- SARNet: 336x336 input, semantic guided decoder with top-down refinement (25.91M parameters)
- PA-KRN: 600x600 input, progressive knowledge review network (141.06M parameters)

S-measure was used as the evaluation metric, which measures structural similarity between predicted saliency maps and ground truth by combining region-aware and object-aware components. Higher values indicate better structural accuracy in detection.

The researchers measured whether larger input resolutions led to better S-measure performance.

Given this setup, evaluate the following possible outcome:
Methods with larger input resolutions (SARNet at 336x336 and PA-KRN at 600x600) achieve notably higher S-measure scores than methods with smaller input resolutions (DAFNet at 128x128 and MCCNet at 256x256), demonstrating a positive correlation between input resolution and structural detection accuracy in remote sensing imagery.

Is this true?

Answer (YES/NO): NO